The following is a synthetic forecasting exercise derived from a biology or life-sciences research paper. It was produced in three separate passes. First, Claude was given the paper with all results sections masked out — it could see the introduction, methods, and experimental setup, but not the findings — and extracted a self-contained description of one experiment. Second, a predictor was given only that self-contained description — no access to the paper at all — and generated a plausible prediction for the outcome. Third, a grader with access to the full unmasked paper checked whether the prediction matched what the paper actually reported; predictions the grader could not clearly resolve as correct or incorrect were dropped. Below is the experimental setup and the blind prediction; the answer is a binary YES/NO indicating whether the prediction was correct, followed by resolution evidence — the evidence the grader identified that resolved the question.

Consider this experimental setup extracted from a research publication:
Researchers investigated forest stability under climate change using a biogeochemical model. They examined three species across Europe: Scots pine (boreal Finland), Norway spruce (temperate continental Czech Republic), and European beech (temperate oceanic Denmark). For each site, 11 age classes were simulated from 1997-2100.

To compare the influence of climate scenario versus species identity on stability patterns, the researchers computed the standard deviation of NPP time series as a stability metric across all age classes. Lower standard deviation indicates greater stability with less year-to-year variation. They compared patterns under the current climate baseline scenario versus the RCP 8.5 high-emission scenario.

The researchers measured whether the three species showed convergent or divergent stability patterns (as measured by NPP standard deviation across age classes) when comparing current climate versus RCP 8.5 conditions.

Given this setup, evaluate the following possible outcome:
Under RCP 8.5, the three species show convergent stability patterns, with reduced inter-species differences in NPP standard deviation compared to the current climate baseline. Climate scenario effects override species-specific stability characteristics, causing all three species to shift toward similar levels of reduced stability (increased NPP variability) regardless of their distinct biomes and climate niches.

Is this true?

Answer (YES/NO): NO